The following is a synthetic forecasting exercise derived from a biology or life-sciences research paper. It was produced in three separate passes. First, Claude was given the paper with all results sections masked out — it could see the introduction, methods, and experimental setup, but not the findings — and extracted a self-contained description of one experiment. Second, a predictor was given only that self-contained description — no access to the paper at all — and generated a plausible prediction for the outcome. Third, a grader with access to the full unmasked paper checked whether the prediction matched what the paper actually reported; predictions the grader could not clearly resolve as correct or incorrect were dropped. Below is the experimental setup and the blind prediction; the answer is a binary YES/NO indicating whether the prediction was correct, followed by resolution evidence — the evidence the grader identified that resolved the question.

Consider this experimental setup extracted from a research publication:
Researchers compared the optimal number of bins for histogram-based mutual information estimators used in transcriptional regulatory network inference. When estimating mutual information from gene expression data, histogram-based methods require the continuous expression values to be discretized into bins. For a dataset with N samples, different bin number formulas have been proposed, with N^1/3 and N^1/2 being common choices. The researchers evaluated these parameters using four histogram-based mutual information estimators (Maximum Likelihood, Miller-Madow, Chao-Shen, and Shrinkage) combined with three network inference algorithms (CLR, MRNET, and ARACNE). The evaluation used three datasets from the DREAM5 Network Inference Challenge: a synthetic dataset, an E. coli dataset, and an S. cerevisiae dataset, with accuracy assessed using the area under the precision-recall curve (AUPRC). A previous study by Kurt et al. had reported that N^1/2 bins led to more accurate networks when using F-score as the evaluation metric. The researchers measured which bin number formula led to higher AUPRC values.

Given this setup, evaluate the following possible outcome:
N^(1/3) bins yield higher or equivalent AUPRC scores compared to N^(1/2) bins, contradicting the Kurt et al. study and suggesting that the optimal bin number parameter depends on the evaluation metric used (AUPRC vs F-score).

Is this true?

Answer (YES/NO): YES